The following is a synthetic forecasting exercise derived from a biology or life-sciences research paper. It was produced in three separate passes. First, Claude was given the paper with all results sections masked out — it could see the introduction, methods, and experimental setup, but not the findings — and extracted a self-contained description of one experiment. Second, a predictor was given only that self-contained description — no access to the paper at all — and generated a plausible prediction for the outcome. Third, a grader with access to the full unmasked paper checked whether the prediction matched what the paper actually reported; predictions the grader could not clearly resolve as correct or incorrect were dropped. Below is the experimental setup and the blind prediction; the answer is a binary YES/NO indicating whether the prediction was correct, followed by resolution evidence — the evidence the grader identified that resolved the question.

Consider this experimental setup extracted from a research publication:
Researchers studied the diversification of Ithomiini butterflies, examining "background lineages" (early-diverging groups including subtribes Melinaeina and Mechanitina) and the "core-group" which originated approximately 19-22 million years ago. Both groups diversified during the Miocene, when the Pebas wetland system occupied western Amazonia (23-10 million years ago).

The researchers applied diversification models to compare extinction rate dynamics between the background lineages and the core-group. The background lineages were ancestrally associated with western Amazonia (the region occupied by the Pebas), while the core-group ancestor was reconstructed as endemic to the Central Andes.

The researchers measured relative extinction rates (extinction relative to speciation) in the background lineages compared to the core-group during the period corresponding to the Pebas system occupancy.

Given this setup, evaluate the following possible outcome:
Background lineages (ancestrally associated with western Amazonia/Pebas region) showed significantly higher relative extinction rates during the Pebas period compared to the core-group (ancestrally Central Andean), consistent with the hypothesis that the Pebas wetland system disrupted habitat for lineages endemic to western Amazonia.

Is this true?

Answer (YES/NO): YES